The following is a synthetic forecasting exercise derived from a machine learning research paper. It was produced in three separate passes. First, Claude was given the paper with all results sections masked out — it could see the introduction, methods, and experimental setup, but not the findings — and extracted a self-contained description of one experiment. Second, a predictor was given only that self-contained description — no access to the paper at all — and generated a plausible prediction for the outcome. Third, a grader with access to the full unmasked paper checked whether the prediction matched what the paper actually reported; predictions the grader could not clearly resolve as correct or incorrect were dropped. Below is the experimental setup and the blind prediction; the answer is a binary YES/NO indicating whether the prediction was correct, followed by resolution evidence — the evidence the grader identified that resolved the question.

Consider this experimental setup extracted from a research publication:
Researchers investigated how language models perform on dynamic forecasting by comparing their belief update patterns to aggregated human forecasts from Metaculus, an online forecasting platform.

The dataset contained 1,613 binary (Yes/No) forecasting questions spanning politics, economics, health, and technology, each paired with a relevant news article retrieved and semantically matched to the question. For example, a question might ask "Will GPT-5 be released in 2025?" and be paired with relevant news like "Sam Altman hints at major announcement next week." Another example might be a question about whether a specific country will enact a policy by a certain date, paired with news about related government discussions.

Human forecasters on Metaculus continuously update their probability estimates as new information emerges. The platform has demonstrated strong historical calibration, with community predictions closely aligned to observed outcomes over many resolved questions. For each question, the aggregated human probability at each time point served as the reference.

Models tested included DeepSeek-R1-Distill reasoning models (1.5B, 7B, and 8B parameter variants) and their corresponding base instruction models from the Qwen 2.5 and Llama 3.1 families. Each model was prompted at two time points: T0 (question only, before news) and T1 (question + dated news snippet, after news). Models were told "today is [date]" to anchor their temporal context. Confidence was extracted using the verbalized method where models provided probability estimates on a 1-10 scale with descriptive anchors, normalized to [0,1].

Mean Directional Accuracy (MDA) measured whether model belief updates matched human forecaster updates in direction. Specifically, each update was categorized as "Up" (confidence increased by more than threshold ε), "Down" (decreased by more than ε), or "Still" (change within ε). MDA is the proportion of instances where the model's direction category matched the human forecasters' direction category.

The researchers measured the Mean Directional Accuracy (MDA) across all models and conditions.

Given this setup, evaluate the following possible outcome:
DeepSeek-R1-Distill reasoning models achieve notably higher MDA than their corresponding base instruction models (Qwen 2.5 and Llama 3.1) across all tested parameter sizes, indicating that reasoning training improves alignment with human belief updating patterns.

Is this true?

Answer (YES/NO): YES